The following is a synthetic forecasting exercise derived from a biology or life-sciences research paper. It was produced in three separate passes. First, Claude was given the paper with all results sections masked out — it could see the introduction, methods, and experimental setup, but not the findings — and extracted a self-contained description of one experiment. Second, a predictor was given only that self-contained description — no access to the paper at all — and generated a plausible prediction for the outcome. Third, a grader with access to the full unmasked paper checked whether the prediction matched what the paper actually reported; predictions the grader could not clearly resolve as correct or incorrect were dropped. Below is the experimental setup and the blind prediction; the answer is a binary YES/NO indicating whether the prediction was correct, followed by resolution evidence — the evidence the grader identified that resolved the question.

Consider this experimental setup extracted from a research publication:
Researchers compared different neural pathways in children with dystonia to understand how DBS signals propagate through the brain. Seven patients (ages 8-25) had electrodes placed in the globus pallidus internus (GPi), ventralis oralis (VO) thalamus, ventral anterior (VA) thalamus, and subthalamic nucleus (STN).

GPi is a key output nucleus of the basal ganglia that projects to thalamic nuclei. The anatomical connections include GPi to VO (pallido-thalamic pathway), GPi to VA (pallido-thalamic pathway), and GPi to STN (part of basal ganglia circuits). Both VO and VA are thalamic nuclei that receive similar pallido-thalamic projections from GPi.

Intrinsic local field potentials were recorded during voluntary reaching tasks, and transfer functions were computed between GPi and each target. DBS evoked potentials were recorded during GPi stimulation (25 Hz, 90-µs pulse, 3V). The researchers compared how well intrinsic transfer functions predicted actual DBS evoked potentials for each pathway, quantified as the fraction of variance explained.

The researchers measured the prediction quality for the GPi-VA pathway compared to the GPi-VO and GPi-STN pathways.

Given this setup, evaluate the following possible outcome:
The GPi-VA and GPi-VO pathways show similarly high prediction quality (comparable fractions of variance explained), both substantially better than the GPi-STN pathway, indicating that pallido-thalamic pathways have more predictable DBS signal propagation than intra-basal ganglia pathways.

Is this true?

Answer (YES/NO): NO